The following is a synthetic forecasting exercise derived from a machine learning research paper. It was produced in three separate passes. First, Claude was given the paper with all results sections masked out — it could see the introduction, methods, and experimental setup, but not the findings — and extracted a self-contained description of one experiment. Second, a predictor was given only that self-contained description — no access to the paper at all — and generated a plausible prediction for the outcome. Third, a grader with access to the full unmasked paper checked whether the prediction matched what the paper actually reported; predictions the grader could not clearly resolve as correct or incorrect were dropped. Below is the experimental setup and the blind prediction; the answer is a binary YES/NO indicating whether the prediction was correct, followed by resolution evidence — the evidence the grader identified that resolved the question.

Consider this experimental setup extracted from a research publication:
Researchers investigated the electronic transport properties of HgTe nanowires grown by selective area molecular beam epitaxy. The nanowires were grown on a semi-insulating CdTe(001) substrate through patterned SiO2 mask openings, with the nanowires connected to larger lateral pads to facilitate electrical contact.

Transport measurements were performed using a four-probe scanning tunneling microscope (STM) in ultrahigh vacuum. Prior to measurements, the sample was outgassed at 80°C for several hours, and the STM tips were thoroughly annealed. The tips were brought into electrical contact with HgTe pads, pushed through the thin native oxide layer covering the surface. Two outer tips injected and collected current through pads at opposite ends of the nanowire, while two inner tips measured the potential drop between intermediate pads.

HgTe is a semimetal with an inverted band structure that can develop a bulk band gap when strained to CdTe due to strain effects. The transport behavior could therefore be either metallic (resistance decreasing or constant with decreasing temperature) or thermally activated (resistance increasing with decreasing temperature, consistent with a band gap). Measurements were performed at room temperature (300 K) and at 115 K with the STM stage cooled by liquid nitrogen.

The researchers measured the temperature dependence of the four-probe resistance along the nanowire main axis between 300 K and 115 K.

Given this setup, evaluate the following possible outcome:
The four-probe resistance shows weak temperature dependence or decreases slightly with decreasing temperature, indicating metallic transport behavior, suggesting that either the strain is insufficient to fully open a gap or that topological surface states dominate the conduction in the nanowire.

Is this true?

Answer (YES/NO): NO